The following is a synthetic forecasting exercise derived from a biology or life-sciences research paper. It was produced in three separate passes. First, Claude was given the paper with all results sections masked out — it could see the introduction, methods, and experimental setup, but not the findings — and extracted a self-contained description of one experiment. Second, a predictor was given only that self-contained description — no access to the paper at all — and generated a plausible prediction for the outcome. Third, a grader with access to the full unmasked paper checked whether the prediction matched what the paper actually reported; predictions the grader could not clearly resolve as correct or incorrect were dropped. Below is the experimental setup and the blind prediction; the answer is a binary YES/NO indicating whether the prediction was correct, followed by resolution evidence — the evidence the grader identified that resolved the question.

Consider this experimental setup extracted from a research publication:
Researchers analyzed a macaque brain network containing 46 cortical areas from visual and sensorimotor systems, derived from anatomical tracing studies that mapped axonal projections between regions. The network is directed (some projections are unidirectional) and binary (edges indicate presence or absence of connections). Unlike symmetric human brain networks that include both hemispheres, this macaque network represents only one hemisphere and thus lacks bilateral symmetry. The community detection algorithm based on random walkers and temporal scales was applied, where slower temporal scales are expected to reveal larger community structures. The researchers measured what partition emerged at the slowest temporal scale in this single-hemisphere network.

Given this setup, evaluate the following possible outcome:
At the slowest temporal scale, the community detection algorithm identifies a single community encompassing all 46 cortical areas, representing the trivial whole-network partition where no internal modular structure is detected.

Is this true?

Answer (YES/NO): NO